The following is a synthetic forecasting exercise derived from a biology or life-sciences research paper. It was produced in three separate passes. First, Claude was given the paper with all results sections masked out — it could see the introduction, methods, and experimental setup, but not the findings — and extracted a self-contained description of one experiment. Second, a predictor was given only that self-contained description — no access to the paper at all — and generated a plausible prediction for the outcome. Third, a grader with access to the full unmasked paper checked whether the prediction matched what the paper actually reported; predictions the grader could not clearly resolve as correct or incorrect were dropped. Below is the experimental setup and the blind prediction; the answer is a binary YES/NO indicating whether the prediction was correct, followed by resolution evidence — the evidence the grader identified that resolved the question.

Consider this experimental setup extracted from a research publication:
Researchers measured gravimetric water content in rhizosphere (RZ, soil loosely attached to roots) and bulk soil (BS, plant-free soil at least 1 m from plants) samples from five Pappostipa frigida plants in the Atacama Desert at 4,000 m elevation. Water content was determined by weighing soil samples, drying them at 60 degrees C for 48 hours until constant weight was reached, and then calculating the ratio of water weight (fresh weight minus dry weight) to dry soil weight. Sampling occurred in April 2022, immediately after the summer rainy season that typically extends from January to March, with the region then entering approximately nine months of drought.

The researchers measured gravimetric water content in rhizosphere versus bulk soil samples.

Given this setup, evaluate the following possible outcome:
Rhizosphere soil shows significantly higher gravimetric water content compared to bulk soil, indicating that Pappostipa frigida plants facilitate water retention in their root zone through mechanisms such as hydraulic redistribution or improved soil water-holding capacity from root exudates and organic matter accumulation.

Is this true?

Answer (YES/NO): NO